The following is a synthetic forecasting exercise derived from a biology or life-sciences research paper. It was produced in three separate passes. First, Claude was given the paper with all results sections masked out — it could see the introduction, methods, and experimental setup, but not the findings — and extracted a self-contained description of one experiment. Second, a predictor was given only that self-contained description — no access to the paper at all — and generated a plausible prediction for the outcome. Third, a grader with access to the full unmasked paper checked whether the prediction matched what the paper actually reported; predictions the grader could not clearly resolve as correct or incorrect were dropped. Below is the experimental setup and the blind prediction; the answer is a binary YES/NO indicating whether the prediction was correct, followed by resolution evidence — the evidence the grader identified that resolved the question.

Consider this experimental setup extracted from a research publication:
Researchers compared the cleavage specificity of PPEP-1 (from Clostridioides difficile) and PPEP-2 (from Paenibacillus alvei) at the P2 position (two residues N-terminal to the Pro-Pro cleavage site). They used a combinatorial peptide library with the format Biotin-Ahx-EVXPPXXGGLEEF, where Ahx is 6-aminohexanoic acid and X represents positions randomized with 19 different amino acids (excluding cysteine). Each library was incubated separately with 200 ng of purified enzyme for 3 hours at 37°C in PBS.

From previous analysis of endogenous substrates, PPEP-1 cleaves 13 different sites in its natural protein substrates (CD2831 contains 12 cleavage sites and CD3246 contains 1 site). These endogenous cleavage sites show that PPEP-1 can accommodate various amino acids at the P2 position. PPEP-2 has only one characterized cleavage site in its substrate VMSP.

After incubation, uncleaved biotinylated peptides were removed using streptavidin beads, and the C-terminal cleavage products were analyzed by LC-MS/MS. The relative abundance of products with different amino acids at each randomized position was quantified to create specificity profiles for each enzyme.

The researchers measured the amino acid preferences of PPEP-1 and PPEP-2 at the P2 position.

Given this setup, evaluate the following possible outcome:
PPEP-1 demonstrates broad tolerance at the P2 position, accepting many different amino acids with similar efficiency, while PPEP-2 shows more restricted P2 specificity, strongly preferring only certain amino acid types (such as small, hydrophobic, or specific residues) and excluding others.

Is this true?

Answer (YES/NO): YES